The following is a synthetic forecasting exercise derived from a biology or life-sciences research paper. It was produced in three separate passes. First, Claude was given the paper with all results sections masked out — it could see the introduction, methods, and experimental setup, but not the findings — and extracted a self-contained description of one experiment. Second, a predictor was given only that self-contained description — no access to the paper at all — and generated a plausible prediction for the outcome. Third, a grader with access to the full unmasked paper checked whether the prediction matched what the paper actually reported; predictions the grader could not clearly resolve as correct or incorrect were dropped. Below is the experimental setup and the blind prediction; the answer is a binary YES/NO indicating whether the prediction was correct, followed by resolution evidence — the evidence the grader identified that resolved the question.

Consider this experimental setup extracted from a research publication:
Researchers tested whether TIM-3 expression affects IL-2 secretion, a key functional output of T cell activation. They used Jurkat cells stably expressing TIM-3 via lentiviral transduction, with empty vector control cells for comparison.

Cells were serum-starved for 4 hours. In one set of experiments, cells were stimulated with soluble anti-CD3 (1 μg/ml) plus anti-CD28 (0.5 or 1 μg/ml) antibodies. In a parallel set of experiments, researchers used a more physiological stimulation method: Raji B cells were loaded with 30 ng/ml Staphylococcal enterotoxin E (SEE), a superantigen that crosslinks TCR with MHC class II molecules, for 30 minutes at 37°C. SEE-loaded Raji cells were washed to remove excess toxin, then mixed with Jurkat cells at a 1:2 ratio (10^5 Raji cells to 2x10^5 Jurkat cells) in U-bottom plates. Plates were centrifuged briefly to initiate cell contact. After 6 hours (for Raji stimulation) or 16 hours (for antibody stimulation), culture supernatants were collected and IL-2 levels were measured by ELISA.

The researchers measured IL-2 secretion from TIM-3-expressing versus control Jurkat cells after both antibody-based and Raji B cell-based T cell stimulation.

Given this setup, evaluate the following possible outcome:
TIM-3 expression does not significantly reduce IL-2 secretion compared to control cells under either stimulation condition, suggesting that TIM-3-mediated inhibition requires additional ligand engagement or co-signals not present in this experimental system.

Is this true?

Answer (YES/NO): NO